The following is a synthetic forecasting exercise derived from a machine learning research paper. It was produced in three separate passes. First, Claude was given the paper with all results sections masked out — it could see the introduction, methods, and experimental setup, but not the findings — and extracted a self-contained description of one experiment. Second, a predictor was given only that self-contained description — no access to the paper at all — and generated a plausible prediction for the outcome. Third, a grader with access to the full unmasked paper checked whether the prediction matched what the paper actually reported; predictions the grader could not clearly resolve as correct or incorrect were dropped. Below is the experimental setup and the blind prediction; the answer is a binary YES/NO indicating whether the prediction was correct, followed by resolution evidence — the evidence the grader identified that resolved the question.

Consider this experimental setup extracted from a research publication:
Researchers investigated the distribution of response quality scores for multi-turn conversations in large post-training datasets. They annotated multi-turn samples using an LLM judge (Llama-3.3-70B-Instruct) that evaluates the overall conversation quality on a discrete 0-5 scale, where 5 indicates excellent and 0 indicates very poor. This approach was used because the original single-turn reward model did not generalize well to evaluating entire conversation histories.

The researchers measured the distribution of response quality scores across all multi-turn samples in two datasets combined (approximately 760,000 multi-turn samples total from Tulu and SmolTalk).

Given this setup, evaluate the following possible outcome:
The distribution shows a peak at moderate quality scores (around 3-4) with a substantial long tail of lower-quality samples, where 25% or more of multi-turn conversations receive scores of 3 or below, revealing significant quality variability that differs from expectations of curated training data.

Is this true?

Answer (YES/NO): NO